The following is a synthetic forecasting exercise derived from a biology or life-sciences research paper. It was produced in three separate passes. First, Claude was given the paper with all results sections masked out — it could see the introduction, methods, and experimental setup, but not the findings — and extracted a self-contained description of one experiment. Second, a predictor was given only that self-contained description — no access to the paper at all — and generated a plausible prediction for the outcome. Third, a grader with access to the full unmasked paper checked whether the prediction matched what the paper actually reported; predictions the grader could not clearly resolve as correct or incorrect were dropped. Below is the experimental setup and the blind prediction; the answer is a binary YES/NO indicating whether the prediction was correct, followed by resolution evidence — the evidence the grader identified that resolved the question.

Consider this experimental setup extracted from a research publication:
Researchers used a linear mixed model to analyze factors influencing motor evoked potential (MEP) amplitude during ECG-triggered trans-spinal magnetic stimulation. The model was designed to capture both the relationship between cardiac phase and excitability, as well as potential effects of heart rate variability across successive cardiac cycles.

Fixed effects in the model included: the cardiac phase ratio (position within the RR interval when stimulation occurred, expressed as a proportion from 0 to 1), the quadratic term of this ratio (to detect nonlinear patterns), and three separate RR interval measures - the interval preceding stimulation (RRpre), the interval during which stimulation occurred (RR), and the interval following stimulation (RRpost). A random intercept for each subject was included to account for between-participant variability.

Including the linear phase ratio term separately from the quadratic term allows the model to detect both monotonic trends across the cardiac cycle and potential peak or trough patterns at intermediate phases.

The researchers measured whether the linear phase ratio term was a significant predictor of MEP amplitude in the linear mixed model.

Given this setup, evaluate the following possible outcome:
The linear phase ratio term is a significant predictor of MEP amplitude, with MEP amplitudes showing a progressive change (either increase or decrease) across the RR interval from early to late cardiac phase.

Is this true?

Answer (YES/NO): YES